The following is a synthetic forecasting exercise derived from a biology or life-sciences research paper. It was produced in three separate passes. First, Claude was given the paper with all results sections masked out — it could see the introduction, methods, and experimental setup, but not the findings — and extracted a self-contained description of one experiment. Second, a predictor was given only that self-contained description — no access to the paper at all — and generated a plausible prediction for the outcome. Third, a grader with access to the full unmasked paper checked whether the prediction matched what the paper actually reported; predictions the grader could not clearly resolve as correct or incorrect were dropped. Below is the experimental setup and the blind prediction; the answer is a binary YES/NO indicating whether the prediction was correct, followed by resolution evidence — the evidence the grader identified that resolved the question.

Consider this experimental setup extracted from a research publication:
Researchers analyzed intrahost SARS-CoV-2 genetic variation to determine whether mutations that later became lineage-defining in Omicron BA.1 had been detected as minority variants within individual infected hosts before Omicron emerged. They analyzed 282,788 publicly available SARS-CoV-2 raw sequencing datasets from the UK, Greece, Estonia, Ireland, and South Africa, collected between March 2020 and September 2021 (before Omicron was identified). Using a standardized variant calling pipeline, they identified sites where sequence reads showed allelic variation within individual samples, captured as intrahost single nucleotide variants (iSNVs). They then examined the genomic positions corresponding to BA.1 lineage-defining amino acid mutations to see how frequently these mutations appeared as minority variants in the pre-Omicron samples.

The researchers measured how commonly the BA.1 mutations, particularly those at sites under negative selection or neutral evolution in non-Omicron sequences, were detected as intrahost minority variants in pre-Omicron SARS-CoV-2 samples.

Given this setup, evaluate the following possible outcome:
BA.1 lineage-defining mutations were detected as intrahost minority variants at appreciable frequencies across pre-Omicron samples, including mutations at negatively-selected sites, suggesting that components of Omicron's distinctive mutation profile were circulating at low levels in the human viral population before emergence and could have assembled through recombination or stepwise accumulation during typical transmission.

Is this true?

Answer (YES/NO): NO